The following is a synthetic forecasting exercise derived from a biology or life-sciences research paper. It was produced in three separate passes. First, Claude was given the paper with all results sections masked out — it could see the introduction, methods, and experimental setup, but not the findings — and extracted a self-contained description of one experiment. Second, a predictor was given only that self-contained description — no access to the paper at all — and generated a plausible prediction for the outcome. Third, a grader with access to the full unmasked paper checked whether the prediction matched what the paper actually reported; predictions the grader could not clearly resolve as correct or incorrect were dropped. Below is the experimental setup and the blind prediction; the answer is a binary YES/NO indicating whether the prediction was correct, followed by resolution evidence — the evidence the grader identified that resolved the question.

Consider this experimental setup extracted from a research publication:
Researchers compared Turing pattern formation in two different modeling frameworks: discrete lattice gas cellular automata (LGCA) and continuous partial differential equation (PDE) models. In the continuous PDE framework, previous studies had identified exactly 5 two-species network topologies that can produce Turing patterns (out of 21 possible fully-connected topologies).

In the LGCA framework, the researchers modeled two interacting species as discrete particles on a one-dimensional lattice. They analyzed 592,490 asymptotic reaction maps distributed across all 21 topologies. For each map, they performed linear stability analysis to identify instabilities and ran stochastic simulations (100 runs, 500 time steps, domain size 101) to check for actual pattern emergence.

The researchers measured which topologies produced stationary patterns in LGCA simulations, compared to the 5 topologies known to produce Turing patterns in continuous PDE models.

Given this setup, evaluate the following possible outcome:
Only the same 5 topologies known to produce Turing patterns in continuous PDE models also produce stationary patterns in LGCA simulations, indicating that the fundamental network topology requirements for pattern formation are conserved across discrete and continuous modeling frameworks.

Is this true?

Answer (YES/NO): YES